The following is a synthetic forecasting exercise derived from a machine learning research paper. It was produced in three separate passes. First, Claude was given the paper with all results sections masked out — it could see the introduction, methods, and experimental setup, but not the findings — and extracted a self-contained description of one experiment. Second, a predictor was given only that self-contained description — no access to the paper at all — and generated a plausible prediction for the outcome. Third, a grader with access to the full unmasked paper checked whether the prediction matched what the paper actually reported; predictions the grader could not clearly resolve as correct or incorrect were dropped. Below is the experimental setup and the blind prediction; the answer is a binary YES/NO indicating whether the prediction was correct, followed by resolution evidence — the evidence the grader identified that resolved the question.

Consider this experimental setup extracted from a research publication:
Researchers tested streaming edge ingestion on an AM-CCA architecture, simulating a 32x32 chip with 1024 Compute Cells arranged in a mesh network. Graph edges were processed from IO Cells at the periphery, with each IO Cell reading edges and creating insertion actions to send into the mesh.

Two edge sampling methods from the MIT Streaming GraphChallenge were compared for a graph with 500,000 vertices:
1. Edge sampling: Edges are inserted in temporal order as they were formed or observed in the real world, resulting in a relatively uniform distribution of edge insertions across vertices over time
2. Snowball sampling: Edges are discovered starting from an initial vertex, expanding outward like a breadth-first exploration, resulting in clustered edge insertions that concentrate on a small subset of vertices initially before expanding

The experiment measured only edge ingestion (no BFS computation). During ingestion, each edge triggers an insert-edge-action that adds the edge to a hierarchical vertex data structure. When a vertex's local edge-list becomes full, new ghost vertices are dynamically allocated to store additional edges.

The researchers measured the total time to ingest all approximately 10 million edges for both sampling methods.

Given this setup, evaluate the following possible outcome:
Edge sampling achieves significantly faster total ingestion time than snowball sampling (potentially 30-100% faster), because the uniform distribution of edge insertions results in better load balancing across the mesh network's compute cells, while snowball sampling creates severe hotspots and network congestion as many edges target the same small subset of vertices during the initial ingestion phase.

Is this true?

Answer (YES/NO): NO